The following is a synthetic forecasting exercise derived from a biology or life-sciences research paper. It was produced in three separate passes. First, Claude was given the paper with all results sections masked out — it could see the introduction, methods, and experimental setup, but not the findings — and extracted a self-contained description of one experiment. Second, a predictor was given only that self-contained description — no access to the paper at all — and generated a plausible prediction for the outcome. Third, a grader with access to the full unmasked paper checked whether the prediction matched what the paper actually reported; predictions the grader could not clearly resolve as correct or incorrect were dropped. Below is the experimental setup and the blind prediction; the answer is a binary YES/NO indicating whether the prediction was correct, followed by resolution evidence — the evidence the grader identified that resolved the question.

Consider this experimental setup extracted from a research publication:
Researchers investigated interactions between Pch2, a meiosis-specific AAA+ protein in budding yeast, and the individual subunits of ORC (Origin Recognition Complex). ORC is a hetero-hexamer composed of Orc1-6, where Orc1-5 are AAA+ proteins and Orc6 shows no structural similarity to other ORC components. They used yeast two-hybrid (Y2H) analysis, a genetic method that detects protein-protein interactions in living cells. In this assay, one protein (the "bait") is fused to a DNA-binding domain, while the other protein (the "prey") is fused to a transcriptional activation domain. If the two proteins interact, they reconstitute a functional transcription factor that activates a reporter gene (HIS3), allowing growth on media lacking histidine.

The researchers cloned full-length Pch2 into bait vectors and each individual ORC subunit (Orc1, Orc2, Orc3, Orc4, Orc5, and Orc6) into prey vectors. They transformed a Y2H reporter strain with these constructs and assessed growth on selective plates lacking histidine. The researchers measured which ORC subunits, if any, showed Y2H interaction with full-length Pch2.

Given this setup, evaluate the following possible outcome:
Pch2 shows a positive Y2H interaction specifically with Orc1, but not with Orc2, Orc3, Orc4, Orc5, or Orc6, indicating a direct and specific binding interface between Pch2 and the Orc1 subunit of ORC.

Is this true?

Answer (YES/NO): NO